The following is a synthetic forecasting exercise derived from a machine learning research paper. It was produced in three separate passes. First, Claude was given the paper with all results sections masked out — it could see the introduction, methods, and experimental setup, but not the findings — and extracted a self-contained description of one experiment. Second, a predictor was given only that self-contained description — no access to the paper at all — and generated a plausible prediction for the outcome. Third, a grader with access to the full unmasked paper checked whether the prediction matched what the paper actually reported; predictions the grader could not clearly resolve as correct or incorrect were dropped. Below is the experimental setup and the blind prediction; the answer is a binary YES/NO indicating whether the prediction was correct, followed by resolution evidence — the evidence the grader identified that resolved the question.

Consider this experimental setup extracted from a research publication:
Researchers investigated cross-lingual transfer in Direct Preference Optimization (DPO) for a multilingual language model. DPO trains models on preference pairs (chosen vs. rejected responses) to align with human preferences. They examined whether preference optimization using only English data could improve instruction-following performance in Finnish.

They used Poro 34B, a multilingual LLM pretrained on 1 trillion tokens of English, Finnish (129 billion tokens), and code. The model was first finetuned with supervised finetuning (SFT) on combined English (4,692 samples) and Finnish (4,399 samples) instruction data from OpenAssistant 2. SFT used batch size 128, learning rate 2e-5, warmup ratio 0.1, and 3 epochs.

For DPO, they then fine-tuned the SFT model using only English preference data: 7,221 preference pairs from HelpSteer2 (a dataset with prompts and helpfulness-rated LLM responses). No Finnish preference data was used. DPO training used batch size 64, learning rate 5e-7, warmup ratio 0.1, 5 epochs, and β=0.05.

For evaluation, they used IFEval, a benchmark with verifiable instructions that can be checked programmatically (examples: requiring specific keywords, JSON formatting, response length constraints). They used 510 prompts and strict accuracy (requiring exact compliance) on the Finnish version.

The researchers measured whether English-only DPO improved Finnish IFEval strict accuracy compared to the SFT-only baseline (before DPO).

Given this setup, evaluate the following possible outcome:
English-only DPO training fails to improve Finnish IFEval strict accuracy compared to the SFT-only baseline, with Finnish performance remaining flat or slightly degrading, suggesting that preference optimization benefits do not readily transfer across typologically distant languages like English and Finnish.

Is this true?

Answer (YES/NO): NO